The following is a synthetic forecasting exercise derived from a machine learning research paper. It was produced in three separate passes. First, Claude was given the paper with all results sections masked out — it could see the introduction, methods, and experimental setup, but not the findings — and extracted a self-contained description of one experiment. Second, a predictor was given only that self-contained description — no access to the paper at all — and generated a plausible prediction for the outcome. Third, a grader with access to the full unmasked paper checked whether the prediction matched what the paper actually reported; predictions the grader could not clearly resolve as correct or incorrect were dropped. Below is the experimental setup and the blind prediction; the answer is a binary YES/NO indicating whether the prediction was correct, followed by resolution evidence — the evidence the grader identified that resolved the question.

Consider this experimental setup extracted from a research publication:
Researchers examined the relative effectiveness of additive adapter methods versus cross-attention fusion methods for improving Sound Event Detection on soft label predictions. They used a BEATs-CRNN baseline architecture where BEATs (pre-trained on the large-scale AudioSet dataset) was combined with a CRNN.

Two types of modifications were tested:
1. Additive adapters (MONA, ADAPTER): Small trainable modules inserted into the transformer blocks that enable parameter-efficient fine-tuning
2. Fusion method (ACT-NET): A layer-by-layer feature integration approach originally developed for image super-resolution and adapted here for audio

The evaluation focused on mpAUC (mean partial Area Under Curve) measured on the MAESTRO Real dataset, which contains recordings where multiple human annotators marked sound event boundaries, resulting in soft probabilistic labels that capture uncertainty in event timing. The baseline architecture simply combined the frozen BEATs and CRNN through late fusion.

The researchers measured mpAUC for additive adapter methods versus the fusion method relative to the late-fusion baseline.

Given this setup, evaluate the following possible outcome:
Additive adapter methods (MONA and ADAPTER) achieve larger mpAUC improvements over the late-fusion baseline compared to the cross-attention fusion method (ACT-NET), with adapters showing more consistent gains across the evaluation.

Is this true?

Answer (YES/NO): NO